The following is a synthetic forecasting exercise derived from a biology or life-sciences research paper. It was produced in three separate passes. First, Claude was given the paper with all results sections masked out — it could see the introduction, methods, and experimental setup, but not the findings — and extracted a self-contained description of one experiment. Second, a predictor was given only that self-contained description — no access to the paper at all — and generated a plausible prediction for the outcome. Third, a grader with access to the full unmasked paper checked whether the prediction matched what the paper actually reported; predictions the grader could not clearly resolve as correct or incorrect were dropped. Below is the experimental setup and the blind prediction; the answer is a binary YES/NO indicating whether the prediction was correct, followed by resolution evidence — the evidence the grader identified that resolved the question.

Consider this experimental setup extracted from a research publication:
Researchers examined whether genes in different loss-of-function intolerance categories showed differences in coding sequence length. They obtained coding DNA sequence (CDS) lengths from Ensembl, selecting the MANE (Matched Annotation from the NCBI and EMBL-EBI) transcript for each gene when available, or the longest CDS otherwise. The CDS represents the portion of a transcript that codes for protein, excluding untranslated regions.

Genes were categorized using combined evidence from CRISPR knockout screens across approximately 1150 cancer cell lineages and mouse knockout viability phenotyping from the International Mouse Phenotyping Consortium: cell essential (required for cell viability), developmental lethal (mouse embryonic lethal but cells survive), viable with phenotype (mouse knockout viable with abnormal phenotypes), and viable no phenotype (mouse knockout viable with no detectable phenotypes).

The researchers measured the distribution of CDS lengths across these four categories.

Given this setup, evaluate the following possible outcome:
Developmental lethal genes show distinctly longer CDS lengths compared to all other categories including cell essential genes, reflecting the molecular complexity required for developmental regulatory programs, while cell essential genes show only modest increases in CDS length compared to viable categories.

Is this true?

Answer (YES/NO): NO